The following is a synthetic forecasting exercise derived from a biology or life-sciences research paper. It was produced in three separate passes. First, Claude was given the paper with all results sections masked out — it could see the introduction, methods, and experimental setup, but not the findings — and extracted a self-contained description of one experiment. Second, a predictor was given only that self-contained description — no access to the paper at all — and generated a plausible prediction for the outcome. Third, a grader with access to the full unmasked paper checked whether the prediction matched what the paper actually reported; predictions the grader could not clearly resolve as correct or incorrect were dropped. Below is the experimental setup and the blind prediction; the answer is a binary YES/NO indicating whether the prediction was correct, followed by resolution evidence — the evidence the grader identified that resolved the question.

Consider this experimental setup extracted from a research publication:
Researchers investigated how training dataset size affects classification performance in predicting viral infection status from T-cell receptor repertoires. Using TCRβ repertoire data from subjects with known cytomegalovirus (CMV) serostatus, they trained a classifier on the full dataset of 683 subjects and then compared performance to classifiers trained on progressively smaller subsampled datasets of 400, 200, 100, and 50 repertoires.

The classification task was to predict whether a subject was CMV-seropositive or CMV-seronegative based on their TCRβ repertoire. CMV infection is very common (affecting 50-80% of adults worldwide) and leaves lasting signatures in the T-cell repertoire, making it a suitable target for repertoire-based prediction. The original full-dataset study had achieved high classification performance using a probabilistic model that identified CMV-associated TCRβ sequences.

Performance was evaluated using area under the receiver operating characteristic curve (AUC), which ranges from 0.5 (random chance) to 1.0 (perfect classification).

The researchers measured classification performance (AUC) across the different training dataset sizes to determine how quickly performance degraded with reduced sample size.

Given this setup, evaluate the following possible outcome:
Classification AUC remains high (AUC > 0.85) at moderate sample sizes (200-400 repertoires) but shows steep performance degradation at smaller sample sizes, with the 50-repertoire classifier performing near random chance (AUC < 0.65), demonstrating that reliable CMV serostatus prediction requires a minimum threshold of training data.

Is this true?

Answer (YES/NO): NO